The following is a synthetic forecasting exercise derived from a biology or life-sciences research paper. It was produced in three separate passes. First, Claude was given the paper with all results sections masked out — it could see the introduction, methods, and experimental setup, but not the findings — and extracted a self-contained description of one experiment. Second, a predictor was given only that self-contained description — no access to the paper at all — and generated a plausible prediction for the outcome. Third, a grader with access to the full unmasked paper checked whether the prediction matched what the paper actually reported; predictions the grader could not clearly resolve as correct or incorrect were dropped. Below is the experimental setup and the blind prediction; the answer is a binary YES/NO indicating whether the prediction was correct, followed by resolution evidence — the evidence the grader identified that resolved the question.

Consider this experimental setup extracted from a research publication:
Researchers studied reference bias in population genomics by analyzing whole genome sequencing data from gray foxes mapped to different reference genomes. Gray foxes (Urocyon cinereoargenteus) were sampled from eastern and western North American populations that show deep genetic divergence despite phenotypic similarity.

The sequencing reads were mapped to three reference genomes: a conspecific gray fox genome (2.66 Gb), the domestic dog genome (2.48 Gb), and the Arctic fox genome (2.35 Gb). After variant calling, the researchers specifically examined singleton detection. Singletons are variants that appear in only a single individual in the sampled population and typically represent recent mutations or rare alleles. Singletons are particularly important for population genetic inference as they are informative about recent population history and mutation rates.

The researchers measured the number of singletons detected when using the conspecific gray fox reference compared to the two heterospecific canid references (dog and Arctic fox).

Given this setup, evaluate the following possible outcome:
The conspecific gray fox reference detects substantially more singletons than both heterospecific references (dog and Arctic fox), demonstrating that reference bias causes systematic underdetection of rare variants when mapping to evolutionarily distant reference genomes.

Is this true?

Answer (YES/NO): YES